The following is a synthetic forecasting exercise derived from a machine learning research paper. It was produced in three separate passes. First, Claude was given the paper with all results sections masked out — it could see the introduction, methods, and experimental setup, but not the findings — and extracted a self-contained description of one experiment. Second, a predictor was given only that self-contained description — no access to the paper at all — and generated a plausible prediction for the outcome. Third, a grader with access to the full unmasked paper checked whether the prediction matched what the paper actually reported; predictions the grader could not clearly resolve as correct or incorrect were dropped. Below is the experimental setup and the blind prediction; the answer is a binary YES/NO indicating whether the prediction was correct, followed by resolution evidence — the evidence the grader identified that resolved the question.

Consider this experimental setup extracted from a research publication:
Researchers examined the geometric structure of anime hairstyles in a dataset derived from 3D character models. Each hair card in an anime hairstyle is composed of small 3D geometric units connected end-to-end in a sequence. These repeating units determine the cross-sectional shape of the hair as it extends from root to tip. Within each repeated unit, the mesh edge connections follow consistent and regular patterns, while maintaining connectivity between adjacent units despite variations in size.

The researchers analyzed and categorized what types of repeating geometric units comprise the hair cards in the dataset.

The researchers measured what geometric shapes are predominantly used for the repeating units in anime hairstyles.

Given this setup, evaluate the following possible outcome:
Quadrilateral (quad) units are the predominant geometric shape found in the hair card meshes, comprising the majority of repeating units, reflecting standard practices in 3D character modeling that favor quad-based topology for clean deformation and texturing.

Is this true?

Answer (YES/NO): NO